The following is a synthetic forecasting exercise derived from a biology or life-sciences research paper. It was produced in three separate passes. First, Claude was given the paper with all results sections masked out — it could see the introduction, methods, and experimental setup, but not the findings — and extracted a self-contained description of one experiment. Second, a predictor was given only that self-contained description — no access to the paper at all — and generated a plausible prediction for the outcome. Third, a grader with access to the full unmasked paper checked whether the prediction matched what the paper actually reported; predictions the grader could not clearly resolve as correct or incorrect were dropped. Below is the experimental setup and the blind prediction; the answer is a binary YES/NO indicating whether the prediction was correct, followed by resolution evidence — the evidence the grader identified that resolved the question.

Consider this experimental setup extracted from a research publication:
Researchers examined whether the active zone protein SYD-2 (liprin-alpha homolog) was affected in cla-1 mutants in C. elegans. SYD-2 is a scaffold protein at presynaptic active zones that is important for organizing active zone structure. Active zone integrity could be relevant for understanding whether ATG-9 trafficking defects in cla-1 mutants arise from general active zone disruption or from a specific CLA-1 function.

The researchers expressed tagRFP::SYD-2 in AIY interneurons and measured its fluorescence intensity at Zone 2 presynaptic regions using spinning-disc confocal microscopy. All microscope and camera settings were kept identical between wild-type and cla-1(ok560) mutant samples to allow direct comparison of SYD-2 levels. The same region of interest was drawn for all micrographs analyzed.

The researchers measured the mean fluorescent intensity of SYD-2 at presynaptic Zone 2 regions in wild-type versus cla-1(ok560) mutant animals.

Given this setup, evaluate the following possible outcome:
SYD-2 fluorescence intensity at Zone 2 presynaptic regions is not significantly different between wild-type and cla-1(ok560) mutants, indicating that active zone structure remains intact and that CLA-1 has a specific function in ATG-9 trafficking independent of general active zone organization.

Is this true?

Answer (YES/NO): YES